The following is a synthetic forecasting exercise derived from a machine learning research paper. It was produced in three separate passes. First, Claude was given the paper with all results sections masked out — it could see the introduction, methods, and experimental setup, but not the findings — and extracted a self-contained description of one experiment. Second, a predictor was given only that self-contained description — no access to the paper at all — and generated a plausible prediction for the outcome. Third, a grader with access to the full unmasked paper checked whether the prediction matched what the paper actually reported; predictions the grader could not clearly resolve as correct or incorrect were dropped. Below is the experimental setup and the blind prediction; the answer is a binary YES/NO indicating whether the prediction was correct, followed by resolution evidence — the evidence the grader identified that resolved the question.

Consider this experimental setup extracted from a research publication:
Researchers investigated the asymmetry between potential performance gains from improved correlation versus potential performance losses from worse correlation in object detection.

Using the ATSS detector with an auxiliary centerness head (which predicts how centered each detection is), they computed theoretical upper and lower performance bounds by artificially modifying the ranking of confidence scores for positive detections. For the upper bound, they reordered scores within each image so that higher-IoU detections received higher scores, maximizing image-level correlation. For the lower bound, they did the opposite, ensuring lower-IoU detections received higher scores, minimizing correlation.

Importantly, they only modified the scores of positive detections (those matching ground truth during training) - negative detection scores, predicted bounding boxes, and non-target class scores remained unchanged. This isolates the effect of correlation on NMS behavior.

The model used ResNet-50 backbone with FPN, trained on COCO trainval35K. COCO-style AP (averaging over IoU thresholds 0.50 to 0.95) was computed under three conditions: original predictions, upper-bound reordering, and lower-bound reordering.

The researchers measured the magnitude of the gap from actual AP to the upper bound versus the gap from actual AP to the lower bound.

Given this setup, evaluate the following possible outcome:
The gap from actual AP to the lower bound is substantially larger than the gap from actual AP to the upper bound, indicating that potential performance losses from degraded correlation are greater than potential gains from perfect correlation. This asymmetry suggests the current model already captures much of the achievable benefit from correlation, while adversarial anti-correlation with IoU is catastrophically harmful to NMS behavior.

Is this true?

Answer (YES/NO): YES